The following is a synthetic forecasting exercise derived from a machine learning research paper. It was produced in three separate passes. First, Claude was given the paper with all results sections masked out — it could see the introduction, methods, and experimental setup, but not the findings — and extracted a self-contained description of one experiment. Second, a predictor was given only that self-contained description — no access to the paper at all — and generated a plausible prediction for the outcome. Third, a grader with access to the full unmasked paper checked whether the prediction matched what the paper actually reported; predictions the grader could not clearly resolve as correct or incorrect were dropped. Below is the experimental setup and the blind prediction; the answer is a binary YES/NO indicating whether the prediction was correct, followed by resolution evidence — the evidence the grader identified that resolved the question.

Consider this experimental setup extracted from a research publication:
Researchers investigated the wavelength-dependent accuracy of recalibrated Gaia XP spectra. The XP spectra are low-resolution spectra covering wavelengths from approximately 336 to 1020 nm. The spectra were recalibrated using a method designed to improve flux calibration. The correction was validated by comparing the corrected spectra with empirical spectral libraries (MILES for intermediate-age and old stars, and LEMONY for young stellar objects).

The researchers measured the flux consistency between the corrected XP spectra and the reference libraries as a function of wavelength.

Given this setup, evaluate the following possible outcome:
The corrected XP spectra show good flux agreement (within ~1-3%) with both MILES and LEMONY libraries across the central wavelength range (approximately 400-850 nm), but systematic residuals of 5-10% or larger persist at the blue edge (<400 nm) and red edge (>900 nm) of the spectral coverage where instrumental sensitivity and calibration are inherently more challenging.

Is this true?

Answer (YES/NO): NO